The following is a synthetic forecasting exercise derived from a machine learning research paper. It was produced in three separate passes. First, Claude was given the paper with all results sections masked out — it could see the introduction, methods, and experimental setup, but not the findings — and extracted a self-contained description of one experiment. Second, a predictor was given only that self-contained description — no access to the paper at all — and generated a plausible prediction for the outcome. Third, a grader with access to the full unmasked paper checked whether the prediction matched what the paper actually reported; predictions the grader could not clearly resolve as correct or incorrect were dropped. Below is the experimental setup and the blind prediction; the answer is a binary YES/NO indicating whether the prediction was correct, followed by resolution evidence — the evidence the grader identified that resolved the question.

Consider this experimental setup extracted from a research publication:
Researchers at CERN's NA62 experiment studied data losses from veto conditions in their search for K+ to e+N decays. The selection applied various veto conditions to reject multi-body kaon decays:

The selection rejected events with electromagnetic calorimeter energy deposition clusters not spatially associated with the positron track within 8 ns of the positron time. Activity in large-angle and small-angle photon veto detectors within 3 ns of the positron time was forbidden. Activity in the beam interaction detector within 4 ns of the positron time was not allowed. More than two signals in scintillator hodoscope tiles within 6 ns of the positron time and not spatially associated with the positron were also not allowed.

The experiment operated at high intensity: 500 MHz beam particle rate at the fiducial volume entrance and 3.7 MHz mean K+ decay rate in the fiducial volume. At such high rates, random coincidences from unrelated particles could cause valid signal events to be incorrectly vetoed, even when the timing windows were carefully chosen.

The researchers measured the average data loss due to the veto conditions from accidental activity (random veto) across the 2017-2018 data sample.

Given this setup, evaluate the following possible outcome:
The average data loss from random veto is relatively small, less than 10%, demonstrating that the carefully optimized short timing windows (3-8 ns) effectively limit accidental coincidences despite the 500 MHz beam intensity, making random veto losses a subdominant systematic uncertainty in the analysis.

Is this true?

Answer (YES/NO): NO